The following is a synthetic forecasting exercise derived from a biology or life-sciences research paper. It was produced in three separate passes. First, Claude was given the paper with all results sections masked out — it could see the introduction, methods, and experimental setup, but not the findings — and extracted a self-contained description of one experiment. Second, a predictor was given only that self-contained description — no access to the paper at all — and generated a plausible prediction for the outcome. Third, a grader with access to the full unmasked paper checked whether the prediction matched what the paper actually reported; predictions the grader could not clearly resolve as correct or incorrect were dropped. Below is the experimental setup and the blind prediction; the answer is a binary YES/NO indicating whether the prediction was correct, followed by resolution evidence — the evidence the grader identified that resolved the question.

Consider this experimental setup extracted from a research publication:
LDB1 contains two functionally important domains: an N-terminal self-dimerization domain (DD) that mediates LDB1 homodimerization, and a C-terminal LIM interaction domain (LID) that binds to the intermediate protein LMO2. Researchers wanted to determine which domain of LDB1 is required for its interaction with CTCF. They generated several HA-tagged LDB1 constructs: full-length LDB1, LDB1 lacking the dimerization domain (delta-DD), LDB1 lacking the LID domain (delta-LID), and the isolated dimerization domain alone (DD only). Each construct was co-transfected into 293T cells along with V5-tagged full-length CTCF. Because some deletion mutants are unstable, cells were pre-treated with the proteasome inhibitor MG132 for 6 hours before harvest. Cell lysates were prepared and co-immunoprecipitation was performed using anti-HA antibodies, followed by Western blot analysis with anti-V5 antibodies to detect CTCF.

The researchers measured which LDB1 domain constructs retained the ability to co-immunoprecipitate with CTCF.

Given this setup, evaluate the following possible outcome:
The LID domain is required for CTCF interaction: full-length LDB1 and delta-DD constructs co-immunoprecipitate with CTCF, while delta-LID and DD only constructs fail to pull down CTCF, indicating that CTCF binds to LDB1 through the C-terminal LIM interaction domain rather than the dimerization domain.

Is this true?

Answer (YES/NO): NO